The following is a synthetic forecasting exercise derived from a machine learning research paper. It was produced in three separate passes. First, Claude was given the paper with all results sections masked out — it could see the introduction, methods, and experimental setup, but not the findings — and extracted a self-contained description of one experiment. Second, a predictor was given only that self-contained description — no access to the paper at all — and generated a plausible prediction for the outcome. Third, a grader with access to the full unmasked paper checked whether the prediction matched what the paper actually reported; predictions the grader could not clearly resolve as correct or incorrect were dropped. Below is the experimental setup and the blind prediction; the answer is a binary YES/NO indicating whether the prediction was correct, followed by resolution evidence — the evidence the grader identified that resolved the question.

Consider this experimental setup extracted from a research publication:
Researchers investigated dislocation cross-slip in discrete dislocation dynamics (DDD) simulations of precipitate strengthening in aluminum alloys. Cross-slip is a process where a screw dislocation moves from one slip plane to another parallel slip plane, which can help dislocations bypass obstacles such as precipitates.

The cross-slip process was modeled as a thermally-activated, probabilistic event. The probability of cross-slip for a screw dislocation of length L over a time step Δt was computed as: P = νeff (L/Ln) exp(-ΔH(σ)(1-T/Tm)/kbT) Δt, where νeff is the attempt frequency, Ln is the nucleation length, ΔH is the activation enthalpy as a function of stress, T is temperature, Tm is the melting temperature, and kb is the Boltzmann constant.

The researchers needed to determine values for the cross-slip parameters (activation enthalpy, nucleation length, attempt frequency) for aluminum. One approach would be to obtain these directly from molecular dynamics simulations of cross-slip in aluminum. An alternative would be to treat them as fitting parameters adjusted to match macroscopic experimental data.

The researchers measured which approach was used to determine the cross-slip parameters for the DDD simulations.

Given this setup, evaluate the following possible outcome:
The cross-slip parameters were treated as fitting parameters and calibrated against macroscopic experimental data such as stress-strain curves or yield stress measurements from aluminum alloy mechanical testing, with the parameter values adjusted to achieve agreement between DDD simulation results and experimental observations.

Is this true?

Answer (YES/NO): NO